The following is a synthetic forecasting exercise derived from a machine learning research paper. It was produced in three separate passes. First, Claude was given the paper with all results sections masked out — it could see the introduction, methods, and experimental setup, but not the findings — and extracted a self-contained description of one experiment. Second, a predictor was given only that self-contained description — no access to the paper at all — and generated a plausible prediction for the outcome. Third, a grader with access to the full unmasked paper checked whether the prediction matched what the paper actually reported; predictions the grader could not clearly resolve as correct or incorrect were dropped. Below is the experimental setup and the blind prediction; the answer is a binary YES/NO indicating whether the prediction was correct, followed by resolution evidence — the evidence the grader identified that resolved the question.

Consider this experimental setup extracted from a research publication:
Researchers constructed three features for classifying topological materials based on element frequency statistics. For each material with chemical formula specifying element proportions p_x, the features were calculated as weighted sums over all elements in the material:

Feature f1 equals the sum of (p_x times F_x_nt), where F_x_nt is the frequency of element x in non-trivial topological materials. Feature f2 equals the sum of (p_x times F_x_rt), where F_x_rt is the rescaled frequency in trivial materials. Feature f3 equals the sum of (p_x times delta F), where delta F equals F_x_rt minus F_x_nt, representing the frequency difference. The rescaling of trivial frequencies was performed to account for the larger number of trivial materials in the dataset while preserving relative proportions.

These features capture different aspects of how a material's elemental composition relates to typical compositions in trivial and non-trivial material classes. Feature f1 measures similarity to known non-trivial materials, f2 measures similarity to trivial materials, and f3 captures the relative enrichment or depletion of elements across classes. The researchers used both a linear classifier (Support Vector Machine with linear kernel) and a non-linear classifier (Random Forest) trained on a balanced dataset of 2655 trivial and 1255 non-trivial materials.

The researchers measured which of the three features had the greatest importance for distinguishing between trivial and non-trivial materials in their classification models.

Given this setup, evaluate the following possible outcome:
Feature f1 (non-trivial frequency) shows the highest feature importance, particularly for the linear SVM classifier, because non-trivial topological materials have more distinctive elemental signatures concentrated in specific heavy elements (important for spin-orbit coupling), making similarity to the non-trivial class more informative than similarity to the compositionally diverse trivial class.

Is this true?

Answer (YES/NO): NO